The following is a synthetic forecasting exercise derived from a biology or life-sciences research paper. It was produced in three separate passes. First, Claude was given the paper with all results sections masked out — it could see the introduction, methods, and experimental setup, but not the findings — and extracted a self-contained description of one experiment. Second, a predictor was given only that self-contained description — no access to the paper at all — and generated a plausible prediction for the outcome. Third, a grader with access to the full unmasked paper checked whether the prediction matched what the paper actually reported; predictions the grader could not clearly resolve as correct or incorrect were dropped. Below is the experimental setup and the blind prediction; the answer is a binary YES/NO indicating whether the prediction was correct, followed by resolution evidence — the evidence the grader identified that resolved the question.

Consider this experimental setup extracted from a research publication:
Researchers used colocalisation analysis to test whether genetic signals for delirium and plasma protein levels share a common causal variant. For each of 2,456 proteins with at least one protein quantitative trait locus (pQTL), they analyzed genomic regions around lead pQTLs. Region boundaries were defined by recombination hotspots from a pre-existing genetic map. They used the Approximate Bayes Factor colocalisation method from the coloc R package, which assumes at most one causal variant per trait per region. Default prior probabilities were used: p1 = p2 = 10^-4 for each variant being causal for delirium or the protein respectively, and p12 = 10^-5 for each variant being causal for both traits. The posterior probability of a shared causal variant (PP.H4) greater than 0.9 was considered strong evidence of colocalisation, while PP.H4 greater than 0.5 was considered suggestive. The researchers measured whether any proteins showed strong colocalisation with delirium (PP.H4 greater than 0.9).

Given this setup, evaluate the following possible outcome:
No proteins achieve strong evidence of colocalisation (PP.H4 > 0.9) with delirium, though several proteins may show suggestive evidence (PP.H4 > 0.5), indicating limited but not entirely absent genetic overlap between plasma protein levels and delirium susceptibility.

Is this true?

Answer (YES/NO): NO